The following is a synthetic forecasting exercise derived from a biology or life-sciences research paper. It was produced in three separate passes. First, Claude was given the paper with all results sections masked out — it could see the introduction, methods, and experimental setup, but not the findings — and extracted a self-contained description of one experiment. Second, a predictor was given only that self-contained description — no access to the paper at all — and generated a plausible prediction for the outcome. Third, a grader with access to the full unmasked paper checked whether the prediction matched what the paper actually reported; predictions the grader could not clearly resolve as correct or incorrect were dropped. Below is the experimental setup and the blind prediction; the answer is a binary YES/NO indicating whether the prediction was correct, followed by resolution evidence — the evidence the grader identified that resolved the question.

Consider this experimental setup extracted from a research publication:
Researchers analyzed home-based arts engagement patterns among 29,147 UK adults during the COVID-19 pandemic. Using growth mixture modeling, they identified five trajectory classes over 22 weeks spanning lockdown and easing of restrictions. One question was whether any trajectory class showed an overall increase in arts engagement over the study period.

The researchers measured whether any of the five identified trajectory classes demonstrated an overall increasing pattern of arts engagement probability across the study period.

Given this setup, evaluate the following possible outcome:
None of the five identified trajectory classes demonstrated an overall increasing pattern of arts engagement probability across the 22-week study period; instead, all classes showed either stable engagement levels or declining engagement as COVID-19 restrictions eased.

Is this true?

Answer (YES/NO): NO